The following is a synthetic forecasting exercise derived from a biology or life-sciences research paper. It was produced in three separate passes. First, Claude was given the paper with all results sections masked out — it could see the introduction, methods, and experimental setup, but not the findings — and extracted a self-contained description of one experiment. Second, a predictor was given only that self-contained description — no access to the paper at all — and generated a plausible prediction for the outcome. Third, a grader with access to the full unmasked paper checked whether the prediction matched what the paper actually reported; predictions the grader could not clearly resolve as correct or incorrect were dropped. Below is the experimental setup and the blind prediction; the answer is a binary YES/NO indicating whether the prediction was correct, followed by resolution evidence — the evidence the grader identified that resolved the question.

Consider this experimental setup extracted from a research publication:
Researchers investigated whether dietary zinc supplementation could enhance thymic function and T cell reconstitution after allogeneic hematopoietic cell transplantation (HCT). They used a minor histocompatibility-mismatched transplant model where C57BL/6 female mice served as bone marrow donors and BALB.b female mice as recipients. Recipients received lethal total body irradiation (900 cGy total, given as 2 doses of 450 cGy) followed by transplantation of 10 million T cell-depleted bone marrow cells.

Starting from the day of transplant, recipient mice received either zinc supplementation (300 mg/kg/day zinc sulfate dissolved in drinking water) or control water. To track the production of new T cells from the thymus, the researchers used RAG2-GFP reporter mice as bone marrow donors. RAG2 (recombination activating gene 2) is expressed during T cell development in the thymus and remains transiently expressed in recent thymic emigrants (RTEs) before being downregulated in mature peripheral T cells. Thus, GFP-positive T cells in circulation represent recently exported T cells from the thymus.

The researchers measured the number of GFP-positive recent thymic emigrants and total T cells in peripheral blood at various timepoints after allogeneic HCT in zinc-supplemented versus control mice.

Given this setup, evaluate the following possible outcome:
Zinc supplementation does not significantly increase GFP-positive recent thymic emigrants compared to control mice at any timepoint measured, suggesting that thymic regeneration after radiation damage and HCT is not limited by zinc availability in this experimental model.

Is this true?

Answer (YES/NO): NO